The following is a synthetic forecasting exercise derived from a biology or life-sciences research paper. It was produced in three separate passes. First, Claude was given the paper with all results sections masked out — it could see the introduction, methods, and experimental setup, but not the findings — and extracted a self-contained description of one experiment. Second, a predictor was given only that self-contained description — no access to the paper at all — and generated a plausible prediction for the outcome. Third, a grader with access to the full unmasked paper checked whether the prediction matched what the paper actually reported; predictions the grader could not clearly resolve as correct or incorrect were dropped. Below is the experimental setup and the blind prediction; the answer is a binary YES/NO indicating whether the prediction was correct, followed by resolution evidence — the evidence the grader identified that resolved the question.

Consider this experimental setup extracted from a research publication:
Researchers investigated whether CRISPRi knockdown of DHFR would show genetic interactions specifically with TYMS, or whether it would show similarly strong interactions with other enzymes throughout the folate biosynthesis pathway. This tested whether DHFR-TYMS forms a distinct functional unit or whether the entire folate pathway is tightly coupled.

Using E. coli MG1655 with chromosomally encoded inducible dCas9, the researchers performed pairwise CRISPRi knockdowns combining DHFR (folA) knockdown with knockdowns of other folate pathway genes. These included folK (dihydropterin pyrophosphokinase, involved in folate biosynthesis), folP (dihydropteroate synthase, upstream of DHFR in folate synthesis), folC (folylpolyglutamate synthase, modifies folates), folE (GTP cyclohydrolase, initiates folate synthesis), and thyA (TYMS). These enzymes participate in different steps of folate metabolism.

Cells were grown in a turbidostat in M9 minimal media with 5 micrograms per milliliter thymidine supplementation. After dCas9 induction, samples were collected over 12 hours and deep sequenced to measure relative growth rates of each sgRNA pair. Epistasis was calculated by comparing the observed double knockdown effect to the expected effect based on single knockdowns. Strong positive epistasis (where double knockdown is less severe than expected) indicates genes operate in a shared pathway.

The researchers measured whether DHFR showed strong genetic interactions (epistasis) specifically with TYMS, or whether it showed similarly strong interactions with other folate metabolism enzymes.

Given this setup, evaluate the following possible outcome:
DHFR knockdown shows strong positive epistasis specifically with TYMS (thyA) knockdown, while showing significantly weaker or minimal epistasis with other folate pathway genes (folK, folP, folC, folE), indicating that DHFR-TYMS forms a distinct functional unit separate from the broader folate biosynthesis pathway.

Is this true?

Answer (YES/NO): YES